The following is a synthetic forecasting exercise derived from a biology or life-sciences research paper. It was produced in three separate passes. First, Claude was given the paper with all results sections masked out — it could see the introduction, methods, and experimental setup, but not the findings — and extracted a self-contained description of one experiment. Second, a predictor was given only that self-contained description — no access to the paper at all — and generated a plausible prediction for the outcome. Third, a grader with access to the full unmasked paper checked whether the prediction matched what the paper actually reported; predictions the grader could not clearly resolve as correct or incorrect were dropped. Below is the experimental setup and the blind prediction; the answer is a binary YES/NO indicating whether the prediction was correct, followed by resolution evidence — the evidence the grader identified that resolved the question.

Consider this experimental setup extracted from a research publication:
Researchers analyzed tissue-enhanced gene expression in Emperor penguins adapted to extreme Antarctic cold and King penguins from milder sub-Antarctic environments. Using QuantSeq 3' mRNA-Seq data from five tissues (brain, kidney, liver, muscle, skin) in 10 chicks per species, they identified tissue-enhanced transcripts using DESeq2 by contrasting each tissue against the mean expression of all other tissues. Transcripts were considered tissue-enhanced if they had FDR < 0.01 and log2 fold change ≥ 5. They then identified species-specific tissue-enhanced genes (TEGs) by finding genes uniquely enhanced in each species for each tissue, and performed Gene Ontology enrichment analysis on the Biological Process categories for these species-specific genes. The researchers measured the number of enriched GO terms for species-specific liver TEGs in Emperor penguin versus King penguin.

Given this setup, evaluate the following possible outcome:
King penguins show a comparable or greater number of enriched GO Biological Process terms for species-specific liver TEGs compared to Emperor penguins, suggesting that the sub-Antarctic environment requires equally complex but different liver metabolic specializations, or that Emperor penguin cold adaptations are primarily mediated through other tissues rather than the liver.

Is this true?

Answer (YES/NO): NO